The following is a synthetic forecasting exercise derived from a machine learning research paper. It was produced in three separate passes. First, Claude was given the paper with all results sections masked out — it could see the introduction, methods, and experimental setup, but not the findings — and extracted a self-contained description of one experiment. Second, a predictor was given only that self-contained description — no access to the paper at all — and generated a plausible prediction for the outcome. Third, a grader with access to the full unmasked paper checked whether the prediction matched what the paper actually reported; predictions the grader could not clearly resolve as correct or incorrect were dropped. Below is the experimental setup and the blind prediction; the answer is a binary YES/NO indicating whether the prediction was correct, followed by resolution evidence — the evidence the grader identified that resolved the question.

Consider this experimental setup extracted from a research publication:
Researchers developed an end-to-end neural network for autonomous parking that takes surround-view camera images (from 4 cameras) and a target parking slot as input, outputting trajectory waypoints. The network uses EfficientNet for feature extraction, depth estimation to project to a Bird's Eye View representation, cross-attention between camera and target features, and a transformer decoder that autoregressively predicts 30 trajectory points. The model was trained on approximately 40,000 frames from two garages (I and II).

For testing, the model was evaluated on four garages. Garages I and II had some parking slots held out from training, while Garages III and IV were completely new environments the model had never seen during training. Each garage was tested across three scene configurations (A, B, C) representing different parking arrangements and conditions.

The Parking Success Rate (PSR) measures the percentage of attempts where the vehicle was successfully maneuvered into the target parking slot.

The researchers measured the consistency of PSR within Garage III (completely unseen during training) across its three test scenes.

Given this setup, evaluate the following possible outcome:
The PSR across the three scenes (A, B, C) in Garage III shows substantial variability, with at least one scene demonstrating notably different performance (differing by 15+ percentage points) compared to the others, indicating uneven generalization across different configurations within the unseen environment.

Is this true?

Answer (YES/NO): NO